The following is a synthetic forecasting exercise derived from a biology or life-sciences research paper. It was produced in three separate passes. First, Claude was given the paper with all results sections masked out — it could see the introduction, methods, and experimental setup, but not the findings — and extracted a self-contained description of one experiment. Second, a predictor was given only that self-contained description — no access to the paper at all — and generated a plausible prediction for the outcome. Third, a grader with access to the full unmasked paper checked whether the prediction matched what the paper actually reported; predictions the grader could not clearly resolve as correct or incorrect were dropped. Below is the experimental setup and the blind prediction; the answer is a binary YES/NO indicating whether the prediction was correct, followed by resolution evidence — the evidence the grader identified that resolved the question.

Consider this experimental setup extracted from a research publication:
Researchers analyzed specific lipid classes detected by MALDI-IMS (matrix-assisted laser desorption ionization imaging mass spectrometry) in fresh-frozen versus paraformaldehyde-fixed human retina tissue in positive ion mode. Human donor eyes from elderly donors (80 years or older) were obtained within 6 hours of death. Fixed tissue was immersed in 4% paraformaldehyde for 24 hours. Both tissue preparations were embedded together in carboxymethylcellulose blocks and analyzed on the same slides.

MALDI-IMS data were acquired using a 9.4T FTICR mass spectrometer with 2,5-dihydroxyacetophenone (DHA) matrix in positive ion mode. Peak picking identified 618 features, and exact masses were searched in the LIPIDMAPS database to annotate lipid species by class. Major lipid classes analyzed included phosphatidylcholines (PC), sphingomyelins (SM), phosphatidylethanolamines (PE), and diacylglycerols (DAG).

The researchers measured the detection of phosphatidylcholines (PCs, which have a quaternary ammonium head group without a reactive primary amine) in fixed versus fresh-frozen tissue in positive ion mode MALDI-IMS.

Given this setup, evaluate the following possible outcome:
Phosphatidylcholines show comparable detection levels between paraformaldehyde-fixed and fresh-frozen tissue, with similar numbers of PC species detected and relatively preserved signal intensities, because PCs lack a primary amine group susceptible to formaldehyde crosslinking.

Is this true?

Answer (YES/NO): NO